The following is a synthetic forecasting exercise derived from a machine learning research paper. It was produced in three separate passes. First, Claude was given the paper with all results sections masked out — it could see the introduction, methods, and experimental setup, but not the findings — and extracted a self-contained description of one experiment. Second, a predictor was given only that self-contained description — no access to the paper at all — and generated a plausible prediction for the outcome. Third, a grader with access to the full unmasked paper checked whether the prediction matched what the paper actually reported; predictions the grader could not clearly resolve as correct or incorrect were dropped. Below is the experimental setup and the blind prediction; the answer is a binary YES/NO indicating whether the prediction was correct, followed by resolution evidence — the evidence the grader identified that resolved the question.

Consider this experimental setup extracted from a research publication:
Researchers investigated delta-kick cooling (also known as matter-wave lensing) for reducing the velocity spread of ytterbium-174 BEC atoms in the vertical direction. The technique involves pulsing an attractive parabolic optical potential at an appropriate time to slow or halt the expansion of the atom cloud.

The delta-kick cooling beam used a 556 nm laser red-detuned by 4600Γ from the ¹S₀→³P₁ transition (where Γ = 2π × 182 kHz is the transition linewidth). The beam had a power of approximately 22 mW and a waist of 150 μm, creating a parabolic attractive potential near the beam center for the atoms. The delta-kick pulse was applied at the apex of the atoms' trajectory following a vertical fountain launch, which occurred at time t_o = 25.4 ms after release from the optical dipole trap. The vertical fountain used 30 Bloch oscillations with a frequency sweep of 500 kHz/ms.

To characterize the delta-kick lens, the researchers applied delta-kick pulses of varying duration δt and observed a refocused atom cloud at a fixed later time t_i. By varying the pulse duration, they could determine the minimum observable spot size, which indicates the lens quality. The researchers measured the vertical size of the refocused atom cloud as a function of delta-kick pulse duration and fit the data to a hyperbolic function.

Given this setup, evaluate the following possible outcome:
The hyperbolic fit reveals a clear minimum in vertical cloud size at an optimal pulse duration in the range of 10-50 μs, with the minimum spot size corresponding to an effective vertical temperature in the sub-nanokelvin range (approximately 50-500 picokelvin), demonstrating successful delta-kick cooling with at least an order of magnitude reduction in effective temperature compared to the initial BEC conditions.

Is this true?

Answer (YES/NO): NO